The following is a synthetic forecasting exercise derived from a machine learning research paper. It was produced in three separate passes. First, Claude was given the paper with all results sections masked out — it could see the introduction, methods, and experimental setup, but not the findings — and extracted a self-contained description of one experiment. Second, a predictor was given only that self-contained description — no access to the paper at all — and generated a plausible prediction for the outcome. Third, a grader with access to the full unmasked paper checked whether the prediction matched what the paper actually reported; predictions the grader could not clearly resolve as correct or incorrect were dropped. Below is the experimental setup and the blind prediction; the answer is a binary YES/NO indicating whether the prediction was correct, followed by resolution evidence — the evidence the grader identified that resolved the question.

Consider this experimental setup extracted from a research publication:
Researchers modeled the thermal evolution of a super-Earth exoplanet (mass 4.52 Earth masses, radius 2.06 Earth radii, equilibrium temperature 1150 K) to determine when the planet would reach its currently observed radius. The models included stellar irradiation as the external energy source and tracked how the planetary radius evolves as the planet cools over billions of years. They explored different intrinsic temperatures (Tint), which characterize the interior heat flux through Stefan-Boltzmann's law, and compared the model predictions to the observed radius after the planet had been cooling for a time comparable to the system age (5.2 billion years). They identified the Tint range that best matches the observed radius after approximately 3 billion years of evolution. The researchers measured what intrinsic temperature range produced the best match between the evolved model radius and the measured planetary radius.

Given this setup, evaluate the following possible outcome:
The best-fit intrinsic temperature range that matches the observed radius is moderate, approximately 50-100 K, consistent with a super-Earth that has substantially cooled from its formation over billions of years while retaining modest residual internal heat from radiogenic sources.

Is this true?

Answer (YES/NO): NO